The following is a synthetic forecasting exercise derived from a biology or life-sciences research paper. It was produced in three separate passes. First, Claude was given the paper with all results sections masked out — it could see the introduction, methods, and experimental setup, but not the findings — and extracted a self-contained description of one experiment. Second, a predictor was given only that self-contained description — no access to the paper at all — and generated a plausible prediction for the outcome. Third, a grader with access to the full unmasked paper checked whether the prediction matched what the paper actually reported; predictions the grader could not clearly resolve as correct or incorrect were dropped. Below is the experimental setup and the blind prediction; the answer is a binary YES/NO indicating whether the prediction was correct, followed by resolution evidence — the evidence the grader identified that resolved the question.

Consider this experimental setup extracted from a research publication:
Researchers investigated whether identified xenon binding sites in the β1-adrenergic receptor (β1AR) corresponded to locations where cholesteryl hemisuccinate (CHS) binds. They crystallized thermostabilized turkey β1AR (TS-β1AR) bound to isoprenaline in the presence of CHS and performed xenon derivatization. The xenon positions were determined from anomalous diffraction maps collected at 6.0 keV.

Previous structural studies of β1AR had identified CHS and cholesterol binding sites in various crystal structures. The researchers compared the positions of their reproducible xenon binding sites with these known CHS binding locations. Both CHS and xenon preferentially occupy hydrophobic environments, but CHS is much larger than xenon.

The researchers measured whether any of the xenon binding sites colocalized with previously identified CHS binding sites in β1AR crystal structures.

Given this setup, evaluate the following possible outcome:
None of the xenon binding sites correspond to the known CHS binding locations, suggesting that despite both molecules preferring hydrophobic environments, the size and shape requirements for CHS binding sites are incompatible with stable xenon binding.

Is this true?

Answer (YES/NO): NO